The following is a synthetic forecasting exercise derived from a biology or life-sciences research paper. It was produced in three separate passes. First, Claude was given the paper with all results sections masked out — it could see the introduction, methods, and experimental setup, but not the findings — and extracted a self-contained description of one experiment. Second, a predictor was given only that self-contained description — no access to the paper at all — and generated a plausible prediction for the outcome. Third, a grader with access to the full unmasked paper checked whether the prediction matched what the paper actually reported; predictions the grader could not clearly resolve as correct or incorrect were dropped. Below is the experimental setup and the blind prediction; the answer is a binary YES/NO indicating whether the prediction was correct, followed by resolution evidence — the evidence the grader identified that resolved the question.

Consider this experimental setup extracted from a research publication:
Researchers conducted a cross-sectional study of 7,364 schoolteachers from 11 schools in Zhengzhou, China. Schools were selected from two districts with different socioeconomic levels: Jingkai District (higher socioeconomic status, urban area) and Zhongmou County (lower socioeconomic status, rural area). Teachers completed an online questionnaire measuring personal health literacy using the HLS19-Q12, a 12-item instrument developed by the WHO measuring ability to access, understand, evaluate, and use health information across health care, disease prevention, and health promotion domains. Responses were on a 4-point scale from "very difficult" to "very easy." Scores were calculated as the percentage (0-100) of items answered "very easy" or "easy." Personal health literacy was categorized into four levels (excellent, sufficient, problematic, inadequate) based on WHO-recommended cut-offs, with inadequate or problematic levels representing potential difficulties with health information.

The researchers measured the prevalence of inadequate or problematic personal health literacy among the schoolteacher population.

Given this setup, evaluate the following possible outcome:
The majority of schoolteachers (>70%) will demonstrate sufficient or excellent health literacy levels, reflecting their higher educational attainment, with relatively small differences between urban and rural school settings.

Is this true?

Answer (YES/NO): NO